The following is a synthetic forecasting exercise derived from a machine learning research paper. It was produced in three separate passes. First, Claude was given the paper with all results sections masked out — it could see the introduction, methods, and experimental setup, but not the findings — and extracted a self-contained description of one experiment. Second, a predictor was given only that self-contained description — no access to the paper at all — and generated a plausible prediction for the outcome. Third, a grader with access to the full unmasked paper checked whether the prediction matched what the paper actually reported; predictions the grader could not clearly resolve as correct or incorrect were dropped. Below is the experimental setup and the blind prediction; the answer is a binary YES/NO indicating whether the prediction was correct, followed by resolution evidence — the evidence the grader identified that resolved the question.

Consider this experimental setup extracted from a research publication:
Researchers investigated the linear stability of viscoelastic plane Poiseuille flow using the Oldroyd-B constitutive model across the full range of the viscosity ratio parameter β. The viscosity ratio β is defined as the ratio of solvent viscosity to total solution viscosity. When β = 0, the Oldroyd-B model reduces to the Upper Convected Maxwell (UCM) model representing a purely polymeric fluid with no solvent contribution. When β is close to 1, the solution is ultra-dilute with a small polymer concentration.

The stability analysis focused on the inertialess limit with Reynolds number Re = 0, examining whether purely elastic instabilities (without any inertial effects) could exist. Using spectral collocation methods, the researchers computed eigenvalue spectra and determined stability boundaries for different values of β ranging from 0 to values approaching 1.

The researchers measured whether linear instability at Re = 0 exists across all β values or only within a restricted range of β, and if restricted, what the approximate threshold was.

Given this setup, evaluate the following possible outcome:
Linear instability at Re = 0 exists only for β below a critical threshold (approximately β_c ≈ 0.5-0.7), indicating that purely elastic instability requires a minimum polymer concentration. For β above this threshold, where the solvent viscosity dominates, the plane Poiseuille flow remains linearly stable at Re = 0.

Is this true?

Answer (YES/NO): NO